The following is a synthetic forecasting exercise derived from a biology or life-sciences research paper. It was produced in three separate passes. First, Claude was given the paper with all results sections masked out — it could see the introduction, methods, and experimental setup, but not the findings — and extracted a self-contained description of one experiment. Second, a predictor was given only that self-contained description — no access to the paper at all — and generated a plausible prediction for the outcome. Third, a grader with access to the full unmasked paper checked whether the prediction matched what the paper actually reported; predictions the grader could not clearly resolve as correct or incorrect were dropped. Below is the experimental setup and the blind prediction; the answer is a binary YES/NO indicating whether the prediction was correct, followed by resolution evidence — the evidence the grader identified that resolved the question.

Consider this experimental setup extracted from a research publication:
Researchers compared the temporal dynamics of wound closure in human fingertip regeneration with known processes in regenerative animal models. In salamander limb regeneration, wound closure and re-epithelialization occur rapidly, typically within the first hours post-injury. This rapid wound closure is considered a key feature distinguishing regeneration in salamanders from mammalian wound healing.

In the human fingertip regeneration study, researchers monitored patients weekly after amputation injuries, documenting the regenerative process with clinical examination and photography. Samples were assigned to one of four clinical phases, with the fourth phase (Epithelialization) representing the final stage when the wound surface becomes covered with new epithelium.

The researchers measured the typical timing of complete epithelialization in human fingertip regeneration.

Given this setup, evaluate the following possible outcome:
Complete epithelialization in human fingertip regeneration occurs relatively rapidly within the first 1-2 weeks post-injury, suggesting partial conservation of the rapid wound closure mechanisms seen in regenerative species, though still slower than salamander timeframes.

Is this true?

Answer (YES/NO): NO